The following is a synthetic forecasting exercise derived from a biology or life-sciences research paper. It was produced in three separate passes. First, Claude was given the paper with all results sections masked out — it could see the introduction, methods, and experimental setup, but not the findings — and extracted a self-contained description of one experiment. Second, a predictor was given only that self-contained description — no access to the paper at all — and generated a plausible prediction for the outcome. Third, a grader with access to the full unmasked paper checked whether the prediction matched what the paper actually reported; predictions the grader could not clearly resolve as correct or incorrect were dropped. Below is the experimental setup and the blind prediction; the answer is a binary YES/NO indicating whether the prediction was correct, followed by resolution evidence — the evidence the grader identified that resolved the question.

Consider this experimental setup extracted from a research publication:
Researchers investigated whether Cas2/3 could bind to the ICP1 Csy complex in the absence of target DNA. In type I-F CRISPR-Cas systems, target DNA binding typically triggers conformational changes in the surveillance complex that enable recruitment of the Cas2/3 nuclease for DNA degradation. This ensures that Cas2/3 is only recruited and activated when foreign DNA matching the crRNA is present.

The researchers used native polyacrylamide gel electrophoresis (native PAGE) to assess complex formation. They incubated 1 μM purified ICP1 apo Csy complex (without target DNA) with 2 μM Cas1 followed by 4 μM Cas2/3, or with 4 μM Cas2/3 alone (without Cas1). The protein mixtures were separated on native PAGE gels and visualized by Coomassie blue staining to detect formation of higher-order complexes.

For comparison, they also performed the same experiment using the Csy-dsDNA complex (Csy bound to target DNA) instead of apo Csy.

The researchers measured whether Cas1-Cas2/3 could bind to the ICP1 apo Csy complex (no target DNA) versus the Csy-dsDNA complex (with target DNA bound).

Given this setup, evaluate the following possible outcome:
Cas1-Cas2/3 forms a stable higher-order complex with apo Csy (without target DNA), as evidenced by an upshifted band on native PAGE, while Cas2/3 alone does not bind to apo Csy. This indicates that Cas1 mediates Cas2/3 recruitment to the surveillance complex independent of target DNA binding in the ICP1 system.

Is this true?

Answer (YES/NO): NO